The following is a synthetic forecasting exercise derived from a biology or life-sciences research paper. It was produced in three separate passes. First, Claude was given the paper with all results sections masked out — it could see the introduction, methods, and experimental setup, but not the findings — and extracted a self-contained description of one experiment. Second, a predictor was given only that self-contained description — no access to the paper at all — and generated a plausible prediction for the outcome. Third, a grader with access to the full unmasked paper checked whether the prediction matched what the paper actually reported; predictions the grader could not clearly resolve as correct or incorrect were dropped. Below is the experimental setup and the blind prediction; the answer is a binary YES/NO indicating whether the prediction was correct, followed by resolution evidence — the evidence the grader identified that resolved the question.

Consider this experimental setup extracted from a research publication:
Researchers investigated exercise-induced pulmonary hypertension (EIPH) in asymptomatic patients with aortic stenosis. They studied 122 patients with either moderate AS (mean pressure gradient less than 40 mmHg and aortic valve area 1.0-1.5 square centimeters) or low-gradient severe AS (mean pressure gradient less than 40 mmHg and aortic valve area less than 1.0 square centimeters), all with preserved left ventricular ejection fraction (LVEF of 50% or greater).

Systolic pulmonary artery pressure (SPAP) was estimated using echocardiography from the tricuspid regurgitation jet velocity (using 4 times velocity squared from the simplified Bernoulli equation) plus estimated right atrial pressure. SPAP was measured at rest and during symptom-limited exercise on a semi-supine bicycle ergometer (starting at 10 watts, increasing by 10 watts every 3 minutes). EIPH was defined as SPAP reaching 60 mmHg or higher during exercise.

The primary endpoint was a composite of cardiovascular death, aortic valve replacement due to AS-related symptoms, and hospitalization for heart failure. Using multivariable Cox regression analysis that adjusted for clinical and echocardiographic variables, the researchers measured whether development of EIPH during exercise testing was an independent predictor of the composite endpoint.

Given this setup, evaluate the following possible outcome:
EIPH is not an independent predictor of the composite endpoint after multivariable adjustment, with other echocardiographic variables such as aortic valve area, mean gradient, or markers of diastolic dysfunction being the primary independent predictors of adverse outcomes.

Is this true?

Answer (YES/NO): YES